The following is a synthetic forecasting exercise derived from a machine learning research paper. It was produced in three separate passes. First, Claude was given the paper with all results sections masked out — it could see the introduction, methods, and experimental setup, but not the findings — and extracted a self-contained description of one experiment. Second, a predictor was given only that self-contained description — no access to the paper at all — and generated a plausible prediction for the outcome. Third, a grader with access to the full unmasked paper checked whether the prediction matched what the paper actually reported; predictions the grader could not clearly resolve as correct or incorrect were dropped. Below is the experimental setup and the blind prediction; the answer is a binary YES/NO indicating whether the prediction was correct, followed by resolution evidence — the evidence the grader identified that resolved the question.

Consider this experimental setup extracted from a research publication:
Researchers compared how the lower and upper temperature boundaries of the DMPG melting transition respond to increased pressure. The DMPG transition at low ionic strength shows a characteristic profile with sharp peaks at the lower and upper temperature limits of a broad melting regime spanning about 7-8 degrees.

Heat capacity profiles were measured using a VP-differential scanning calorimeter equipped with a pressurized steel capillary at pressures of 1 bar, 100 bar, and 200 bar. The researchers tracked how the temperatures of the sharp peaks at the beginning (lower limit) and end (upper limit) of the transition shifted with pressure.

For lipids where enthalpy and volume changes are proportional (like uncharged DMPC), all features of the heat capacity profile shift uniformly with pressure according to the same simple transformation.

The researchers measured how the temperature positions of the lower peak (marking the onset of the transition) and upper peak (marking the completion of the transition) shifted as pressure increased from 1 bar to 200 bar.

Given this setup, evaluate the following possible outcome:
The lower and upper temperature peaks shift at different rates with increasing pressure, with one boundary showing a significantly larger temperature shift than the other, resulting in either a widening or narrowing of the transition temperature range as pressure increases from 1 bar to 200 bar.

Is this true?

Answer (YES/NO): YES